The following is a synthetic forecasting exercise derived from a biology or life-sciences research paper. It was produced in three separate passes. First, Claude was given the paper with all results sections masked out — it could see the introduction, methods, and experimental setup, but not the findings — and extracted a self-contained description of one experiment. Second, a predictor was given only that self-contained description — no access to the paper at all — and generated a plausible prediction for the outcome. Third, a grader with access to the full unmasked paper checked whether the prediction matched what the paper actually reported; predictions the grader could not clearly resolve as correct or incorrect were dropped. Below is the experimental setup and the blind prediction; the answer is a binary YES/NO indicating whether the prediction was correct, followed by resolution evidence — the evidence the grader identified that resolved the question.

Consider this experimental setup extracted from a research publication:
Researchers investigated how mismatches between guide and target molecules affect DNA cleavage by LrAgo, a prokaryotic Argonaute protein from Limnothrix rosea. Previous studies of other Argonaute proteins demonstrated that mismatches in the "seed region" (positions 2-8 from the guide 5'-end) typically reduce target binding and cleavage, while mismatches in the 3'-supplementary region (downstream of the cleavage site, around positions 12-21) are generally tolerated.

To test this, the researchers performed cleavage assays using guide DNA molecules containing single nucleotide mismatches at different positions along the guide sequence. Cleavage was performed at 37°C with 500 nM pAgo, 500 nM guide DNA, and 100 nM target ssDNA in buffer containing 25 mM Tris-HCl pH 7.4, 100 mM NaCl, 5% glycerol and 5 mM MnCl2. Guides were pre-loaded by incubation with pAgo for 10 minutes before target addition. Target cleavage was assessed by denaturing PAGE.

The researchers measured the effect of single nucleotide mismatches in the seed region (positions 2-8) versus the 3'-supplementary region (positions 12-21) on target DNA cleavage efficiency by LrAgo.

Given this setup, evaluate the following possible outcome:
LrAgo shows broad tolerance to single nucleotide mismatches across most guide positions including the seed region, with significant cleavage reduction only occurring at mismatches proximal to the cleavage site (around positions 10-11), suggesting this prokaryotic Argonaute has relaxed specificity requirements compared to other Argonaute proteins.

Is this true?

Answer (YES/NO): NO